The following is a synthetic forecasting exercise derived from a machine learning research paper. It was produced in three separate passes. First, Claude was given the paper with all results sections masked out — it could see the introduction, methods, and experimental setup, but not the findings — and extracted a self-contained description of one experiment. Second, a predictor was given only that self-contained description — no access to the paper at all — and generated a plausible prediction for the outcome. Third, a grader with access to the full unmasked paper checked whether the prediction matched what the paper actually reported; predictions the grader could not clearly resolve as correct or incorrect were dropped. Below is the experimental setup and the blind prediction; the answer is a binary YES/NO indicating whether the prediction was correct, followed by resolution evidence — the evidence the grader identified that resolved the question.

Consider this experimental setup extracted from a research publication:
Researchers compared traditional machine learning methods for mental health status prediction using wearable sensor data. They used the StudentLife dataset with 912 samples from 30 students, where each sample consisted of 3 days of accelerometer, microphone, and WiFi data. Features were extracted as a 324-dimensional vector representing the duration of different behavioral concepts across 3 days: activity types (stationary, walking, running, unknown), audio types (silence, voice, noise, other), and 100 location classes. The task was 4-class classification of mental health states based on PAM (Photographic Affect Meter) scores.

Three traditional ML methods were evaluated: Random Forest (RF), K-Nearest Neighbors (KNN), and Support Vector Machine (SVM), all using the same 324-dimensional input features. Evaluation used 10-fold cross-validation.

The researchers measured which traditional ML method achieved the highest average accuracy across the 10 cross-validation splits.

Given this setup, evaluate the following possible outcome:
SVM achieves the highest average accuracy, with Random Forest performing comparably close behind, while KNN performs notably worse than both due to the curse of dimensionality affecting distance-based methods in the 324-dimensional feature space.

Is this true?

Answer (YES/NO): NO